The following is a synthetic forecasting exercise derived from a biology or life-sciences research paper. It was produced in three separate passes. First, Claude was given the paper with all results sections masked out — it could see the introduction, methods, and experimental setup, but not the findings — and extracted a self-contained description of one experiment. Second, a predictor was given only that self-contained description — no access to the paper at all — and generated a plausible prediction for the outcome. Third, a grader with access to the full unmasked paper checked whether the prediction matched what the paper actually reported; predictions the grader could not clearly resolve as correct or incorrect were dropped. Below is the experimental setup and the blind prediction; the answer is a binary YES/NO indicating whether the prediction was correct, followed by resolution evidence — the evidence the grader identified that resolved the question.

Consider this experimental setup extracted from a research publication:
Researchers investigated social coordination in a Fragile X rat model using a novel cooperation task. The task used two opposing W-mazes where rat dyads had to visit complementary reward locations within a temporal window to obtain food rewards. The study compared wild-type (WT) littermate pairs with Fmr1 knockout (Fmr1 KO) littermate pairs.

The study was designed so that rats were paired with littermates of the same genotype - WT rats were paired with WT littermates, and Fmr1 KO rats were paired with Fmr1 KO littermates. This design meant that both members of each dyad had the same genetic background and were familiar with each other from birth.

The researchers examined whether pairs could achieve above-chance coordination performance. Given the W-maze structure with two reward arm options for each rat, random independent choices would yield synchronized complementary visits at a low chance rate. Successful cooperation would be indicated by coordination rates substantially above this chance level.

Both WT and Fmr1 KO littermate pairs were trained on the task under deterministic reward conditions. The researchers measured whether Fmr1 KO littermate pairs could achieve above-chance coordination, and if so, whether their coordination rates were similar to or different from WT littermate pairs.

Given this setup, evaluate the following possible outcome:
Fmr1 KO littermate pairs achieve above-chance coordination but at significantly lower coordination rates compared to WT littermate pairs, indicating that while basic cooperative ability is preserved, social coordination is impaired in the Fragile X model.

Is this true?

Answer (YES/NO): YES